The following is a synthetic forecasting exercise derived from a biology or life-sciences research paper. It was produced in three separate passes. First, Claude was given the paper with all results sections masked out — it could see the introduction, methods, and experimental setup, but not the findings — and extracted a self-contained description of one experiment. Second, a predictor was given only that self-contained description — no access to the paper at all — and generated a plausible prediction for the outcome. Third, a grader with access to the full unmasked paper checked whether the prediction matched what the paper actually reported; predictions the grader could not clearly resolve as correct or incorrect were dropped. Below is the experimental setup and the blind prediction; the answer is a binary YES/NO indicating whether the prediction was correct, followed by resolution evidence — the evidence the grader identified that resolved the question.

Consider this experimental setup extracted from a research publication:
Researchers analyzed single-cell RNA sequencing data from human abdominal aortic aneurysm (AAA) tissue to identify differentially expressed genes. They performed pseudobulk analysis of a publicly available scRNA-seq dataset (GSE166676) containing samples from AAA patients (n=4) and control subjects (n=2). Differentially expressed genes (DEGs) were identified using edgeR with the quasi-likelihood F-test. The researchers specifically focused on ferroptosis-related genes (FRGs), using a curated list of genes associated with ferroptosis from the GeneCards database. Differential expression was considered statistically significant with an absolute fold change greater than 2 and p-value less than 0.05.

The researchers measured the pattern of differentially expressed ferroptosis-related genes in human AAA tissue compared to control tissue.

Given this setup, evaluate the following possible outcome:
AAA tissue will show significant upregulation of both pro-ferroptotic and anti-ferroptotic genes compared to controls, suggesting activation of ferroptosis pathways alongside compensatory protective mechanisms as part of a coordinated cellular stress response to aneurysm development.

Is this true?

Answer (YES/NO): NO